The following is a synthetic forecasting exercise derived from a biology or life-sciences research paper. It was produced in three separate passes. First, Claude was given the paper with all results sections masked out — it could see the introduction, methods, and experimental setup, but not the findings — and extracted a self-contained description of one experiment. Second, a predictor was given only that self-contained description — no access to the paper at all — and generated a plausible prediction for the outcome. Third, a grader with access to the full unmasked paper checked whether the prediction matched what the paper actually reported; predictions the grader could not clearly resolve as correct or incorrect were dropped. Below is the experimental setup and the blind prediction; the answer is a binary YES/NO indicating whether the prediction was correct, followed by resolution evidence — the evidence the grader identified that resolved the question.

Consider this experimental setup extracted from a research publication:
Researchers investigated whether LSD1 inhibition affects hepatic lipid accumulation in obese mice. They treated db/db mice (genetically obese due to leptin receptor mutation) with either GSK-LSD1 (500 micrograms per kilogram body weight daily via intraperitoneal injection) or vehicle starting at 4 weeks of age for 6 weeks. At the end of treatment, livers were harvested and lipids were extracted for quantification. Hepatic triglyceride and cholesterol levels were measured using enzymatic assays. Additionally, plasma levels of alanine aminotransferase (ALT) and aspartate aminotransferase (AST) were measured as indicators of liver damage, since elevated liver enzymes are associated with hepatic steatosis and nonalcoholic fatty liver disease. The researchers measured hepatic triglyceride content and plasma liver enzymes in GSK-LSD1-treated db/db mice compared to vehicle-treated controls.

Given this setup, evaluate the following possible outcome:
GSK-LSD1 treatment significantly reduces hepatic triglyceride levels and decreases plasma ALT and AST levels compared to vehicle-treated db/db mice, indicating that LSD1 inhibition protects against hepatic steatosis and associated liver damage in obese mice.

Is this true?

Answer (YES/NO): NO